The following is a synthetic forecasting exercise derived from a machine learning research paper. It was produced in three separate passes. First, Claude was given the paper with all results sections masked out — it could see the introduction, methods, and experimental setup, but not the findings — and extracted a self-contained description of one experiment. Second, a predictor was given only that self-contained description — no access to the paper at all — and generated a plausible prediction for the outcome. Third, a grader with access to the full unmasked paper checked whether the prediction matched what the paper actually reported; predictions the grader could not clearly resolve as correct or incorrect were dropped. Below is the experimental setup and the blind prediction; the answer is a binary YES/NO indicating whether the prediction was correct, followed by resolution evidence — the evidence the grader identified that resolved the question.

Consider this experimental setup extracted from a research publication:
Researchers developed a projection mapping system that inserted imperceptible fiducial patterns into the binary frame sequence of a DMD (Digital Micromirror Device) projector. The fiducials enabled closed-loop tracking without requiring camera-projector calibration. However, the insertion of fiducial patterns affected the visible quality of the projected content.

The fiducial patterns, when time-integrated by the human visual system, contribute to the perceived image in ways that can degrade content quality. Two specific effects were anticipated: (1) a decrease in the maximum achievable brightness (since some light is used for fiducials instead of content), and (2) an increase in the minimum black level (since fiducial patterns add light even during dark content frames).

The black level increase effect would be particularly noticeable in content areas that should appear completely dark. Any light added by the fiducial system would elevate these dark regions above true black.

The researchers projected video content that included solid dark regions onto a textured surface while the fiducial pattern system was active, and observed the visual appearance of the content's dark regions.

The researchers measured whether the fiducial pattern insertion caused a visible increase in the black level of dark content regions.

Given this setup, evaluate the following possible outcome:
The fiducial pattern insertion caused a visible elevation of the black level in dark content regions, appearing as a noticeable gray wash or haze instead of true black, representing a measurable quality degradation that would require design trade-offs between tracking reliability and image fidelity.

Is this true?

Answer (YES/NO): YES